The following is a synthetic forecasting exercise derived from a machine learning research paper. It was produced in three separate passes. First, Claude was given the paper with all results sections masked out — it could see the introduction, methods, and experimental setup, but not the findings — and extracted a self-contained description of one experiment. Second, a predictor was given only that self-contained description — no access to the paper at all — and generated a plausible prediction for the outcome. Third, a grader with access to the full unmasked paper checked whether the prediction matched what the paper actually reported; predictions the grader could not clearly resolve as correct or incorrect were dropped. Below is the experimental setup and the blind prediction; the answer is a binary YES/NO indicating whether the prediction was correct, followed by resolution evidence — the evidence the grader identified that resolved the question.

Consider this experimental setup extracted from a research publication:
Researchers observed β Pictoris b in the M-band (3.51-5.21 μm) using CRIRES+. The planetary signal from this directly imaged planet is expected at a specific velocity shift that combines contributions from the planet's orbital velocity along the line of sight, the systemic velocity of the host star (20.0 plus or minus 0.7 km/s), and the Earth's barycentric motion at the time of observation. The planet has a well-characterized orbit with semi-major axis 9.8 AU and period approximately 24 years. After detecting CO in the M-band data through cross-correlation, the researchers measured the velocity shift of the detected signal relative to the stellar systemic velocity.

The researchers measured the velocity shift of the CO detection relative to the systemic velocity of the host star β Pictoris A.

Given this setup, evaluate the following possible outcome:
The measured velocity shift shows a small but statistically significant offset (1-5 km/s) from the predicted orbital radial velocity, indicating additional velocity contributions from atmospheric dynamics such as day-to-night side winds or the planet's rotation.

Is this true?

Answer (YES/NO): NO